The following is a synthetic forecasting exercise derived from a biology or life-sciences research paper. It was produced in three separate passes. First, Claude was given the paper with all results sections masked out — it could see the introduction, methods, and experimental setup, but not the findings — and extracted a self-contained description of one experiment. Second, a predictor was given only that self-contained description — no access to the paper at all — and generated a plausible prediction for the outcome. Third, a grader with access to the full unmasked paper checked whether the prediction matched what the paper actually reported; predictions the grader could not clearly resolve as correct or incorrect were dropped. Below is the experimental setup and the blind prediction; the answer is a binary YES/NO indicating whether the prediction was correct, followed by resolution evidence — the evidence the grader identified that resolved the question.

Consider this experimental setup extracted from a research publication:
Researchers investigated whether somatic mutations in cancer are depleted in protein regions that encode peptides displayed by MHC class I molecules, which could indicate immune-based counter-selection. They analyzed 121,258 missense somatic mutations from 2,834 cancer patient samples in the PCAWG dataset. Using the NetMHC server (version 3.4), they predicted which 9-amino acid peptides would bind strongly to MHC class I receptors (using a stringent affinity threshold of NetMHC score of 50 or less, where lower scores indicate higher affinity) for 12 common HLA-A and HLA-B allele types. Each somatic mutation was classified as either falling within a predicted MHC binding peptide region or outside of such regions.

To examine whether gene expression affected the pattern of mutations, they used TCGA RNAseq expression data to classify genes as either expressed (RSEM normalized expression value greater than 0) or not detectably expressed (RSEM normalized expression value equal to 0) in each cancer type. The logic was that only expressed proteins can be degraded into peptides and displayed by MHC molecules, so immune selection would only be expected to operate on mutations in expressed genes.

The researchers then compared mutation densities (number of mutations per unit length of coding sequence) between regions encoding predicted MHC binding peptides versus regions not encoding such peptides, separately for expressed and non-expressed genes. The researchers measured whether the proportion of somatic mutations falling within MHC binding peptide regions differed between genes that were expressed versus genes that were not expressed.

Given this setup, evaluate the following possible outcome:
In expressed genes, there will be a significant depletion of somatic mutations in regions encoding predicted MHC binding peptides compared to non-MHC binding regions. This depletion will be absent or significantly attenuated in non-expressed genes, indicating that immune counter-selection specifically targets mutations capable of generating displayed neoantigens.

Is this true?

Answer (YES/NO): YES